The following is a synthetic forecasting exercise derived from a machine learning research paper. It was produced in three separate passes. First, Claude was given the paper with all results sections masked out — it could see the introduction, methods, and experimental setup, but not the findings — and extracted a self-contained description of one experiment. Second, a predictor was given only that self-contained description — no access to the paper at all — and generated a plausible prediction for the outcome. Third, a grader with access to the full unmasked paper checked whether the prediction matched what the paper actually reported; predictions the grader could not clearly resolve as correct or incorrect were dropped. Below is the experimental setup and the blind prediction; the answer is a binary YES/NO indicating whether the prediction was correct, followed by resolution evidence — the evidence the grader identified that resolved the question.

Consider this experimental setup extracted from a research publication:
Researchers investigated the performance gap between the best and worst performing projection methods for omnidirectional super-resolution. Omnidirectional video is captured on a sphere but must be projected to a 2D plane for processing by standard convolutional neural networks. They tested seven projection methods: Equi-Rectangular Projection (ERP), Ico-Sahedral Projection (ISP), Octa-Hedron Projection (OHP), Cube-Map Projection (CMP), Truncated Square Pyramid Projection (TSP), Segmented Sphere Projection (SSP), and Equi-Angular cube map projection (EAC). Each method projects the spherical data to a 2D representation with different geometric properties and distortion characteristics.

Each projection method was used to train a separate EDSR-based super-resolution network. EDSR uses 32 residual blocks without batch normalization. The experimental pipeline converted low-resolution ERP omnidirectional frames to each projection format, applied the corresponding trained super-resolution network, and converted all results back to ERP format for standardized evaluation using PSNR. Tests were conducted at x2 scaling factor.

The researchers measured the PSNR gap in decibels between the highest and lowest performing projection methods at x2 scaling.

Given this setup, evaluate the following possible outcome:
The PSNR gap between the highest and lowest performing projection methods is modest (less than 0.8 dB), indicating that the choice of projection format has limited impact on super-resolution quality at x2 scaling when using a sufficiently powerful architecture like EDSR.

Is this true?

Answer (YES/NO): NO